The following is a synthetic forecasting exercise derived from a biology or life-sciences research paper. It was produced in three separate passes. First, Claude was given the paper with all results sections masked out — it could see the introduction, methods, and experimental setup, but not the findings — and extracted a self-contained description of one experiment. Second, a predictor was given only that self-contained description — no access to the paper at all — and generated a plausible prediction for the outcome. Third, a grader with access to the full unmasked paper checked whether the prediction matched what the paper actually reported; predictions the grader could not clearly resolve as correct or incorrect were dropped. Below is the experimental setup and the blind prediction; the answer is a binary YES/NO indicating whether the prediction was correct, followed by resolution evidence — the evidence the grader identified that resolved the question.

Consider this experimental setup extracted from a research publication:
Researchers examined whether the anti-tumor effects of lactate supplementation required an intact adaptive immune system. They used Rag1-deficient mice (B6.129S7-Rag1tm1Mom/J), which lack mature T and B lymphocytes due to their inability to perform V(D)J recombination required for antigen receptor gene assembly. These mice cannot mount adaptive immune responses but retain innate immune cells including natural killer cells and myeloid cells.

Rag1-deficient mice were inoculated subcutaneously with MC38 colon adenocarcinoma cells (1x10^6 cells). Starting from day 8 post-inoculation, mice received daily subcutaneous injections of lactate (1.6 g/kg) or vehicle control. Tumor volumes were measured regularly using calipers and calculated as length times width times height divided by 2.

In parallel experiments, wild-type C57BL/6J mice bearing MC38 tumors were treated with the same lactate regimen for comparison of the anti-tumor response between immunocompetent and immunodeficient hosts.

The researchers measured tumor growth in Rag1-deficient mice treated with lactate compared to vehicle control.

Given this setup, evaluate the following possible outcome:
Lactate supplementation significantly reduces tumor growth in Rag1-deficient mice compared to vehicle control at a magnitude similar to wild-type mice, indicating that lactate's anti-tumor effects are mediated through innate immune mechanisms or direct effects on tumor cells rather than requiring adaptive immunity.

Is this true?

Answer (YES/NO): NO